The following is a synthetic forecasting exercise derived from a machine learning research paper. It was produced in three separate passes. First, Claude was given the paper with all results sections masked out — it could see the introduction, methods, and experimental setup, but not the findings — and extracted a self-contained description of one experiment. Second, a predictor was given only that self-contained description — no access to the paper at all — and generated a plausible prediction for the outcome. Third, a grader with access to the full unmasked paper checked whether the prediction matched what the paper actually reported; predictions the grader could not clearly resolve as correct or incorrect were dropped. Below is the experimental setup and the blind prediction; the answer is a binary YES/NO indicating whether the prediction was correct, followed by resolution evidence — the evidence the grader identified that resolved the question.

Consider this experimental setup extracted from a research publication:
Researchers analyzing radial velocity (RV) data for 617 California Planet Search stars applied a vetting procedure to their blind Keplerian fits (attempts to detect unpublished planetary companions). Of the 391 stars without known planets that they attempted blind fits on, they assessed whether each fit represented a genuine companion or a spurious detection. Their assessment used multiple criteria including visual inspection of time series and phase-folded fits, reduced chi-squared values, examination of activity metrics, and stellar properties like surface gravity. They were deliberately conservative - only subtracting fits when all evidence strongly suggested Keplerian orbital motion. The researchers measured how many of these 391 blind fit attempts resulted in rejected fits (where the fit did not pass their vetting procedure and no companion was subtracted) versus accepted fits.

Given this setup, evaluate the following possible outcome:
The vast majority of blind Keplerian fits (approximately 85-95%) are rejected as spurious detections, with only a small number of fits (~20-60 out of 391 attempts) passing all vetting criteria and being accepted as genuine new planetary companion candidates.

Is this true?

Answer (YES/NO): YES